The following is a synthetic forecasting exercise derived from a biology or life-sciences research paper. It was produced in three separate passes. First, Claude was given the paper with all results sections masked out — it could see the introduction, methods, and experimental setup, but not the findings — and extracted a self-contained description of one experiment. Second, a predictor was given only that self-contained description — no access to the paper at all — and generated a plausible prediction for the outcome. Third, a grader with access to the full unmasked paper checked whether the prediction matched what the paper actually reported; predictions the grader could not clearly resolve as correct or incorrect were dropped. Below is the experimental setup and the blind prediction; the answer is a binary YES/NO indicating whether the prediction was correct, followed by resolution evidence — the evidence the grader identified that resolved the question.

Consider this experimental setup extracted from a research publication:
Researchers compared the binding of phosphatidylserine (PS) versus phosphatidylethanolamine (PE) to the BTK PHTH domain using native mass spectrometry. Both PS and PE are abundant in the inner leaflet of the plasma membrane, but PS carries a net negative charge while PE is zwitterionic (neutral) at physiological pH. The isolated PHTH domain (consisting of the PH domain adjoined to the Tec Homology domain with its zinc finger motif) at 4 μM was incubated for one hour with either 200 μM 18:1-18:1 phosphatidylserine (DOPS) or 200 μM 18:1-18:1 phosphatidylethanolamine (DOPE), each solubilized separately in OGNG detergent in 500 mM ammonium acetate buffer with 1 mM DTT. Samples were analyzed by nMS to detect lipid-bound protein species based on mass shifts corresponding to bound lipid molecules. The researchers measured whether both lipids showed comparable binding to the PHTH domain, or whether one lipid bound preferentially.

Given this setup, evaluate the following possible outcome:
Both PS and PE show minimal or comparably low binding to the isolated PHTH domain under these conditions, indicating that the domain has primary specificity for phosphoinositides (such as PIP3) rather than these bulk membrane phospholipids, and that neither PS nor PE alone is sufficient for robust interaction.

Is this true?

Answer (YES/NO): NO